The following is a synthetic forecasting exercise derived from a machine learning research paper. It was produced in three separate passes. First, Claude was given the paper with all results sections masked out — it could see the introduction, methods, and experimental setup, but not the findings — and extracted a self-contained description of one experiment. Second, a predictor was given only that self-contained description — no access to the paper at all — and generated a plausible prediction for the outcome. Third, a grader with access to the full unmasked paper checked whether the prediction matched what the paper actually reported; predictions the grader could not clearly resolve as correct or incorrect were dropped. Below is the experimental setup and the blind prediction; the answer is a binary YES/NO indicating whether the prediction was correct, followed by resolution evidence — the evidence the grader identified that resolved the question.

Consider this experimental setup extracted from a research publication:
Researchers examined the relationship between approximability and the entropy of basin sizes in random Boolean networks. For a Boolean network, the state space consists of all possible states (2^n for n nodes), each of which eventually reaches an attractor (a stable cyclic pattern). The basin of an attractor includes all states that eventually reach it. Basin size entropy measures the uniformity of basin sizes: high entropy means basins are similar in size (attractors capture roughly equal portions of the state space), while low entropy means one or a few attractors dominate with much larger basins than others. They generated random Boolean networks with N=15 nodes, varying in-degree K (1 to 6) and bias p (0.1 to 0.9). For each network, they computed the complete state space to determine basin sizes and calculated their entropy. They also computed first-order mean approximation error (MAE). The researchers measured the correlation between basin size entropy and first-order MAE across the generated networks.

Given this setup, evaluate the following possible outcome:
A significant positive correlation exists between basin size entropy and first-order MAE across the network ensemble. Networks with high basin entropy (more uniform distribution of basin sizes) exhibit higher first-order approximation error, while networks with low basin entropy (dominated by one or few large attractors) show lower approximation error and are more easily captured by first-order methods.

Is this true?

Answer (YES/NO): YES